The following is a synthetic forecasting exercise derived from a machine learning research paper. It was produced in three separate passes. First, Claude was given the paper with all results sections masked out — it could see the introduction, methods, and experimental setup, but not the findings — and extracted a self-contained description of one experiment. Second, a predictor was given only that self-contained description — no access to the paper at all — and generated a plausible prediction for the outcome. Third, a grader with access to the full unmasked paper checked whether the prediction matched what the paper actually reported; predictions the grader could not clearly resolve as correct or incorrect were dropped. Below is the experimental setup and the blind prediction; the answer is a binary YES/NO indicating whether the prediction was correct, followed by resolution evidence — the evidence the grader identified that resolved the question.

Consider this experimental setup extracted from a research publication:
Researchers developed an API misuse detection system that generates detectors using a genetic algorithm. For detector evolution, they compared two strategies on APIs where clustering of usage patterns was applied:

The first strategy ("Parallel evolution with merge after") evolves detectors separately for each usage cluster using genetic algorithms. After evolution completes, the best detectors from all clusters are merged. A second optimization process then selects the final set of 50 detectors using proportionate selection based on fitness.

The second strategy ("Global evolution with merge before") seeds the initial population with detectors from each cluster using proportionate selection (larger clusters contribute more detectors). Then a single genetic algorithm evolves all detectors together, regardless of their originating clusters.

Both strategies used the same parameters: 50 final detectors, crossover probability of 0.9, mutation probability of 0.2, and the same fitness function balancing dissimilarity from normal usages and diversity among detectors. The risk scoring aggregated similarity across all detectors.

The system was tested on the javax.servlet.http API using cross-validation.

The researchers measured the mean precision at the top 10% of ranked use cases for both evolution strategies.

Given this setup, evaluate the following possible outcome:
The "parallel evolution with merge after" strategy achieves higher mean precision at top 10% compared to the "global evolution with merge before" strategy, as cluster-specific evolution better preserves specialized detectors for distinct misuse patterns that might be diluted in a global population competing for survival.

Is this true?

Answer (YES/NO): NO